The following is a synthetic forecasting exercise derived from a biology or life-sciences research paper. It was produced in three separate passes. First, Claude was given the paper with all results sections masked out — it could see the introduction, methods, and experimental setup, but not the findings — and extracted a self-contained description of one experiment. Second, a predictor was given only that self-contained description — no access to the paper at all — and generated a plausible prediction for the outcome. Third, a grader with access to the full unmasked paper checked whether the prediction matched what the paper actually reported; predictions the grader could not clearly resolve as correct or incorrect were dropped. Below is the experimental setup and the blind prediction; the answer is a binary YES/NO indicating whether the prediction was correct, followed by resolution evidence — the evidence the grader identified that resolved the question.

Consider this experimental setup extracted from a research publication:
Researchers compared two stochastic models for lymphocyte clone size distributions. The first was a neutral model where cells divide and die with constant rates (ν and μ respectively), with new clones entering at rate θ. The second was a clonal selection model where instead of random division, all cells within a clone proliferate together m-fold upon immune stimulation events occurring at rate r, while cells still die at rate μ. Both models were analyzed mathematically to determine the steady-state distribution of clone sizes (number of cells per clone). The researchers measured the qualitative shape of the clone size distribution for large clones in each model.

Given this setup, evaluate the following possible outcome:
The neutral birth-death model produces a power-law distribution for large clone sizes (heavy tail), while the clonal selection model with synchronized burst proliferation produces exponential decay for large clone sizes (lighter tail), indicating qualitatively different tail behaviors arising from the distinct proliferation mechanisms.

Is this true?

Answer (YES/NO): NO